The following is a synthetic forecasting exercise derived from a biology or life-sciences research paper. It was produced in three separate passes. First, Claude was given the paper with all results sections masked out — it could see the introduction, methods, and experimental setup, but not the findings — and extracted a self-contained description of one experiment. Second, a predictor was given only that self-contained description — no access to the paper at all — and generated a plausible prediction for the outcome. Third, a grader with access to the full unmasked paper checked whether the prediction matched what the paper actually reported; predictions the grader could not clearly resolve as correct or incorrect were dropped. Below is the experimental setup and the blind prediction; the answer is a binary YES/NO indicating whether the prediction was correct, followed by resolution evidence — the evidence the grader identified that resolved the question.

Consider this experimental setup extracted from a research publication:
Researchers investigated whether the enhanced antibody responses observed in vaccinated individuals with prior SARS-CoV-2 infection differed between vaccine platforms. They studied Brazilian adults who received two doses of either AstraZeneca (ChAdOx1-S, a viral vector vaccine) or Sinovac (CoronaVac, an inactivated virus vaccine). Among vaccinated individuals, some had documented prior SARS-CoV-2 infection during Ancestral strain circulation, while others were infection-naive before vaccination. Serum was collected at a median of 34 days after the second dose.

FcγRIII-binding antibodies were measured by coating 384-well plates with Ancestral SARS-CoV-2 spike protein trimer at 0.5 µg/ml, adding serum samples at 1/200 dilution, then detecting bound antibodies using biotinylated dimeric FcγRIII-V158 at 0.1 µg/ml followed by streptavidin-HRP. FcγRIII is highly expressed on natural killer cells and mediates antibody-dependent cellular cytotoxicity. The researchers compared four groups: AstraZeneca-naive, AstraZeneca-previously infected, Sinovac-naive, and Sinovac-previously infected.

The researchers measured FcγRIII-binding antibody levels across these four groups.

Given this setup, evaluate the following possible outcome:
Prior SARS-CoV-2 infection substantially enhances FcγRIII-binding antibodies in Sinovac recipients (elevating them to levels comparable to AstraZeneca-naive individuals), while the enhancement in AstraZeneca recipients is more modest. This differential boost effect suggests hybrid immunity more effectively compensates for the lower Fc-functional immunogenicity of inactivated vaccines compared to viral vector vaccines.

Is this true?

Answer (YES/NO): NO